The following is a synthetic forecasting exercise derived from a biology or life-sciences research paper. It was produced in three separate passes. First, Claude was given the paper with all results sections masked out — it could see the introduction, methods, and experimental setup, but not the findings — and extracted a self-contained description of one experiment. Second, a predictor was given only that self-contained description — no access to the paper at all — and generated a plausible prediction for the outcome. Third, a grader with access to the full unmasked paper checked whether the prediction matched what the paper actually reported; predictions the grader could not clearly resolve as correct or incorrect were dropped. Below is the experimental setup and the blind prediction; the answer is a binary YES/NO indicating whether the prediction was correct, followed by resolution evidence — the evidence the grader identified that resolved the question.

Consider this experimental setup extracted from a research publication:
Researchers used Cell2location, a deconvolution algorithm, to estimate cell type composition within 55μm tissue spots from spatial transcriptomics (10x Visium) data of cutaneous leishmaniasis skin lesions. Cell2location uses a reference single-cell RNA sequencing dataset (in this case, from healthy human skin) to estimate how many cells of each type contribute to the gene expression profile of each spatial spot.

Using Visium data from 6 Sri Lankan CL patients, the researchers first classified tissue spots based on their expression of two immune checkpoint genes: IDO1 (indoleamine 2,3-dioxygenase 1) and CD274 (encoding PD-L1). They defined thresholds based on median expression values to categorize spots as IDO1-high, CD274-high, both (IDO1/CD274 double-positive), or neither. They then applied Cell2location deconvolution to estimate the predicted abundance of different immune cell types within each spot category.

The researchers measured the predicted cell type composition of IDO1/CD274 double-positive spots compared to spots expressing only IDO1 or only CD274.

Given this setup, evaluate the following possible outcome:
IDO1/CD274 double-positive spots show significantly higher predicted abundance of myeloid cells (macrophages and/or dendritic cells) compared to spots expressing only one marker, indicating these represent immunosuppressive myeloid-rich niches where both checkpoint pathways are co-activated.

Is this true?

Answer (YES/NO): NO